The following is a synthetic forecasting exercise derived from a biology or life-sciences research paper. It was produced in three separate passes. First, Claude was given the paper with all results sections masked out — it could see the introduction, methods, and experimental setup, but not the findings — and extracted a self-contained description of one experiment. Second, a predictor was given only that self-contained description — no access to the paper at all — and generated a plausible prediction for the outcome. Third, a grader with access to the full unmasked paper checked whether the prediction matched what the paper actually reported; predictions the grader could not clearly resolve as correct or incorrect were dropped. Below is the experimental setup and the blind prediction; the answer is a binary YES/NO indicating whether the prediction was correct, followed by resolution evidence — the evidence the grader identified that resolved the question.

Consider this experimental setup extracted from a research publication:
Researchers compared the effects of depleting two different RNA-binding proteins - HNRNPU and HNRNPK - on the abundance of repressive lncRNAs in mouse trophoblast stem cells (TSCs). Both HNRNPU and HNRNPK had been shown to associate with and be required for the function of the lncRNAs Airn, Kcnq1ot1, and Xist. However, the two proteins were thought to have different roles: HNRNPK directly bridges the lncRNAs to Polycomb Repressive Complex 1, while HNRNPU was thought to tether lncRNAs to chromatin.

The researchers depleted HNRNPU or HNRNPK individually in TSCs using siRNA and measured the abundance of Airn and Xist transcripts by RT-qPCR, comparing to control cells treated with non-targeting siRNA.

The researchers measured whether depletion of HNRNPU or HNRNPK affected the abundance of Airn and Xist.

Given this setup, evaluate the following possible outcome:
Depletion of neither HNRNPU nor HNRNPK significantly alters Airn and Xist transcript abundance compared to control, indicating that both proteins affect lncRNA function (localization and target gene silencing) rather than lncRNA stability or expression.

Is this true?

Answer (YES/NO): NO